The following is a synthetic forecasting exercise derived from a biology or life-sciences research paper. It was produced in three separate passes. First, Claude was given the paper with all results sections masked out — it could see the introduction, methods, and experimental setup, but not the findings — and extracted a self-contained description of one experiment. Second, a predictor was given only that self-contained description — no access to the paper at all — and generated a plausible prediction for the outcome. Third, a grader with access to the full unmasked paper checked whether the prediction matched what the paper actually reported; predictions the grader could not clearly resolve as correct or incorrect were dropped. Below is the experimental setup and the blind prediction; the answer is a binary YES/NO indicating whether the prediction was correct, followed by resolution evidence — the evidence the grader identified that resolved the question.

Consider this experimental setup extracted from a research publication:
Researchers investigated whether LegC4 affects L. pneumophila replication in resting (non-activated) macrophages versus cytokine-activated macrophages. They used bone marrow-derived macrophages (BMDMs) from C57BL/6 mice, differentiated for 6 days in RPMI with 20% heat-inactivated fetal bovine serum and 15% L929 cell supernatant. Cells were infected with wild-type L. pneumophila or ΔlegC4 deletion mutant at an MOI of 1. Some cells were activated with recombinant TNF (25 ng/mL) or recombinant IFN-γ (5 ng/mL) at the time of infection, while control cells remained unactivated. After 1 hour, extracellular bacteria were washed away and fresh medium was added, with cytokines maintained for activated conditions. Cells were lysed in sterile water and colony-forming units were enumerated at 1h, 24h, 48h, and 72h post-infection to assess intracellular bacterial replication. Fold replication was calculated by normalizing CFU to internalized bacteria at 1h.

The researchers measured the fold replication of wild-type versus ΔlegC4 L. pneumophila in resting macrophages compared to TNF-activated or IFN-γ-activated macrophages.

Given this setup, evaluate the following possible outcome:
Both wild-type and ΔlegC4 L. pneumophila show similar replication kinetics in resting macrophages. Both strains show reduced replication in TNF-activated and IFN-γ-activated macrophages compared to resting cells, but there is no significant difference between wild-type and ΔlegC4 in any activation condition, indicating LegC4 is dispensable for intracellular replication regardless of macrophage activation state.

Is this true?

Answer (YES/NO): NO